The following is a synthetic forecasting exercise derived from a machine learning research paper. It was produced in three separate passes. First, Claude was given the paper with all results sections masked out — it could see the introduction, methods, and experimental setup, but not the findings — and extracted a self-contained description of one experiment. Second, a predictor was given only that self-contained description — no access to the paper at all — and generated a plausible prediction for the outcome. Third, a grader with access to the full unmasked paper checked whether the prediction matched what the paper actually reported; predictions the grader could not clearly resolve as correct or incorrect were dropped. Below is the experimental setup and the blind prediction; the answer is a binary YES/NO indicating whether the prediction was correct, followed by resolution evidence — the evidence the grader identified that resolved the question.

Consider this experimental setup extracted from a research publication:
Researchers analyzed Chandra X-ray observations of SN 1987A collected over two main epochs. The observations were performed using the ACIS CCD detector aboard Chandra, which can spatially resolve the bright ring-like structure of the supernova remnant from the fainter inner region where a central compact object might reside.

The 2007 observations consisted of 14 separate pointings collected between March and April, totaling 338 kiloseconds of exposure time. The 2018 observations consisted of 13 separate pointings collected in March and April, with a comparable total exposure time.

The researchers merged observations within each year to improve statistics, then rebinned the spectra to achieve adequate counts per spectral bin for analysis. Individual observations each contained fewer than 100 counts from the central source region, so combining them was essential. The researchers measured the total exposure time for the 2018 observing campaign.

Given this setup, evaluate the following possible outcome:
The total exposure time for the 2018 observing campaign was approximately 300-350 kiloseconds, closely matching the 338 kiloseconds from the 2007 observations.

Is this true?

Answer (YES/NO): YES